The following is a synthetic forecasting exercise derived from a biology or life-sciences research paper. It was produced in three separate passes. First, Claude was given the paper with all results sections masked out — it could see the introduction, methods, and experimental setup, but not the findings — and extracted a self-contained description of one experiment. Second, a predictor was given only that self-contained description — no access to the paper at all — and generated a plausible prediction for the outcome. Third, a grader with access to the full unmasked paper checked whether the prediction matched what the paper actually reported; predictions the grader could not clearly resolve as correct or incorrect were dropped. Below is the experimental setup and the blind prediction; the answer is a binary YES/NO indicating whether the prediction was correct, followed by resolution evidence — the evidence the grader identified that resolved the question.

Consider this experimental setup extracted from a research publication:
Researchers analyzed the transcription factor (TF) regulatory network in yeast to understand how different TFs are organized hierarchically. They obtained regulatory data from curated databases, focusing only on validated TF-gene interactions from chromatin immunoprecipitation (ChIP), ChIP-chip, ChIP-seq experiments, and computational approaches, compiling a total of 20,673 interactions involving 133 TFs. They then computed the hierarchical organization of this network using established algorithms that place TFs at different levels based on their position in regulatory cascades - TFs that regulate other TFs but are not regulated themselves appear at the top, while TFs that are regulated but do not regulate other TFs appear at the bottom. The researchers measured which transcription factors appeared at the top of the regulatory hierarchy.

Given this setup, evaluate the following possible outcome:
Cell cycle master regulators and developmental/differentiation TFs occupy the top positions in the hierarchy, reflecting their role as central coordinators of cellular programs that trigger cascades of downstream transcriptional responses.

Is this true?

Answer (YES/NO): YES